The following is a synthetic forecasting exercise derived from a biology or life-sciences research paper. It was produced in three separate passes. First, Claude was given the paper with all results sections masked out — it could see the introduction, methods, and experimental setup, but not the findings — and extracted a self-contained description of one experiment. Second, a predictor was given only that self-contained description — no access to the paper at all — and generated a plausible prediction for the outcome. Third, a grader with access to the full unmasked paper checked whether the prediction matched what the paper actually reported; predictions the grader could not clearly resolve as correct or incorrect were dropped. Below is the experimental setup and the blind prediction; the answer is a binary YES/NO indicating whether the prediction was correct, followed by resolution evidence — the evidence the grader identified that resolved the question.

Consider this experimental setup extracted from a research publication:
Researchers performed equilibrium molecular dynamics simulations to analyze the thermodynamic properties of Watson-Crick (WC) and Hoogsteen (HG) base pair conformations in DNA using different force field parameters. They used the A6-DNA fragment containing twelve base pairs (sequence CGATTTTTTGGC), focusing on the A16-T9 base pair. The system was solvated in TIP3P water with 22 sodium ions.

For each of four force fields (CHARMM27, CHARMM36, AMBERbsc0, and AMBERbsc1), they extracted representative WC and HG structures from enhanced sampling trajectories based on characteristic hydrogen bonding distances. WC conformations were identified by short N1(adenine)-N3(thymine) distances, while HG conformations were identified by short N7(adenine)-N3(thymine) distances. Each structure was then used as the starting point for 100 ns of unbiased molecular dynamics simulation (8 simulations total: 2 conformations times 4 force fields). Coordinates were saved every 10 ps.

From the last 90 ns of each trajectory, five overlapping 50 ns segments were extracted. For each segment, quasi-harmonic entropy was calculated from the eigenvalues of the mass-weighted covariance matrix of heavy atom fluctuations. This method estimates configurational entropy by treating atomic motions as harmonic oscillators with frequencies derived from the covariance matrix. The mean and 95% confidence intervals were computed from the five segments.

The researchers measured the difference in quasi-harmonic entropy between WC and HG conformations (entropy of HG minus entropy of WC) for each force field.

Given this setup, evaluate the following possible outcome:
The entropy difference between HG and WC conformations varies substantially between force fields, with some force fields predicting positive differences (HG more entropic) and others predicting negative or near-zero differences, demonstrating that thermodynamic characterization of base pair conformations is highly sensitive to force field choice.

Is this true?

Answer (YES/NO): NO